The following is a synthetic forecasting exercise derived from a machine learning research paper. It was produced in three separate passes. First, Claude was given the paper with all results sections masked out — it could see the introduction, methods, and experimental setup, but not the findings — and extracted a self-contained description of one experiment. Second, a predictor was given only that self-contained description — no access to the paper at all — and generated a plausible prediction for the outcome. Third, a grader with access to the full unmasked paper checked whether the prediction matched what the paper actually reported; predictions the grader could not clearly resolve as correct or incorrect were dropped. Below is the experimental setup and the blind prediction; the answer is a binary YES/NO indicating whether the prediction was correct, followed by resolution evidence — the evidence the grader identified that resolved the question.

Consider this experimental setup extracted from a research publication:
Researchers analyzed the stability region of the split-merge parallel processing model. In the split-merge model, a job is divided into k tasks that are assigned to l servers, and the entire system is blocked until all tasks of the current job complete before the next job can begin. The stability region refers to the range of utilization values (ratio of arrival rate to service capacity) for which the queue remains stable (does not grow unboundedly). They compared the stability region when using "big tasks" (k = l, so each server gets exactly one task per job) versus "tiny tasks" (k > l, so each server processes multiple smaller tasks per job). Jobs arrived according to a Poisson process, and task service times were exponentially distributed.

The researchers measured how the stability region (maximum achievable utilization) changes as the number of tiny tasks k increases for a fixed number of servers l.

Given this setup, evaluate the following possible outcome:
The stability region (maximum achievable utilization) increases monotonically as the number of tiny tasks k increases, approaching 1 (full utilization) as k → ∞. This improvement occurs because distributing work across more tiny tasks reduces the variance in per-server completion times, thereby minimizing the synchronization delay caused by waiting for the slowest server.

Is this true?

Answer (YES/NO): YES